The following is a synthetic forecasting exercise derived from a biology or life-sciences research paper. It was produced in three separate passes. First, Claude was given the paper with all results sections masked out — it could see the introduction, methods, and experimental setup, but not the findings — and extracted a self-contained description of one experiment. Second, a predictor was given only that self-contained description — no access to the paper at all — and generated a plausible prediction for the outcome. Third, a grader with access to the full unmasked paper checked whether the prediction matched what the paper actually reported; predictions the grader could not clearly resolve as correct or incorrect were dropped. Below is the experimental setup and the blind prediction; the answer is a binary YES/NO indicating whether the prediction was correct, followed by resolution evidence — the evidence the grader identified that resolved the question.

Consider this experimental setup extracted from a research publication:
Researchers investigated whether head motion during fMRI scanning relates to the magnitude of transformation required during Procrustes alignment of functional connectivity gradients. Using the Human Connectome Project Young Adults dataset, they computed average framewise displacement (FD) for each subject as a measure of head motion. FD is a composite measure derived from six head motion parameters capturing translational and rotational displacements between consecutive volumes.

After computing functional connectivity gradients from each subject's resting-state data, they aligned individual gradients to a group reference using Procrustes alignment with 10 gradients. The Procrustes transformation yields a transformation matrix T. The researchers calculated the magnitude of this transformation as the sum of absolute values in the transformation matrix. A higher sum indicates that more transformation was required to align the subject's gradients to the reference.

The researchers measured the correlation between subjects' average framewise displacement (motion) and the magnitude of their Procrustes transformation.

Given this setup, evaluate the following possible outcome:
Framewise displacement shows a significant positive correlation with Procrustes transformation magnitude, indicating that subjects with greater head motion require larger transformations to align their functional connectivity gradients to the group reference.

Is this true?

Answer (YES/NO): YES